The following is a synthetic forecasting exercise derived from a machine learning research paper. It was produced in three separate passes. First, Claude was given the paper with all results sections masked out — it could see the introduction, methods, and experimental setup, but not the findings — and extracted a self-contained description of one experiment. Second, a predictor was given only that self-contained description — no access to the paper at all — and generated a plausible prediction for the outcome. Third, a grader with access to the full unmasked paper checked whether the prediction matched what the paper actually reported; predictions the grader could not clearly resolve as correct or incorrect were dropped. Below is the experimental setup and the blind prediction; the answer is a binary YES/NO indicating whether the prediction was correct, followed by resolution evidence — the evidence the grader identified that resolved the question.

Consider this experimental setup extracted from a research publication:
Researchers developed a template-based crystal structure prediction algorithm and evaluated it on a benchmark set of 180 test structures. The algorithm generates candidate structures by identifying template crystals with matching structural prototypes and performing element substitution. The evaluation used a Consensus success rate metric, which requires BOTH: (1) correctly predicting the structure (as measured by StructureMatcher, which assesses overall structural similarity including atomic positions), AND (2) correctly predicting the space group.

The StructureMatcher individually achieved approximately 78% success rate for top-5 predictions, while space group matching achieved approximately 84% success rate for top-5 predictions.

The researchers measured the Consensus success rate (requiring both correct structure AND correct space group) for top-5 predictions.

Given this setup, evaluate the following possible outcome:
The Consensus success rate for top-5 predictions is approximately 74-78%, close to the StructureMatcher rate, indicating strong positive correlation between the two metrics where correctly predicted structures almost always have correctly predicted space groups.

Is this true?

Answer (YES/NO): YES